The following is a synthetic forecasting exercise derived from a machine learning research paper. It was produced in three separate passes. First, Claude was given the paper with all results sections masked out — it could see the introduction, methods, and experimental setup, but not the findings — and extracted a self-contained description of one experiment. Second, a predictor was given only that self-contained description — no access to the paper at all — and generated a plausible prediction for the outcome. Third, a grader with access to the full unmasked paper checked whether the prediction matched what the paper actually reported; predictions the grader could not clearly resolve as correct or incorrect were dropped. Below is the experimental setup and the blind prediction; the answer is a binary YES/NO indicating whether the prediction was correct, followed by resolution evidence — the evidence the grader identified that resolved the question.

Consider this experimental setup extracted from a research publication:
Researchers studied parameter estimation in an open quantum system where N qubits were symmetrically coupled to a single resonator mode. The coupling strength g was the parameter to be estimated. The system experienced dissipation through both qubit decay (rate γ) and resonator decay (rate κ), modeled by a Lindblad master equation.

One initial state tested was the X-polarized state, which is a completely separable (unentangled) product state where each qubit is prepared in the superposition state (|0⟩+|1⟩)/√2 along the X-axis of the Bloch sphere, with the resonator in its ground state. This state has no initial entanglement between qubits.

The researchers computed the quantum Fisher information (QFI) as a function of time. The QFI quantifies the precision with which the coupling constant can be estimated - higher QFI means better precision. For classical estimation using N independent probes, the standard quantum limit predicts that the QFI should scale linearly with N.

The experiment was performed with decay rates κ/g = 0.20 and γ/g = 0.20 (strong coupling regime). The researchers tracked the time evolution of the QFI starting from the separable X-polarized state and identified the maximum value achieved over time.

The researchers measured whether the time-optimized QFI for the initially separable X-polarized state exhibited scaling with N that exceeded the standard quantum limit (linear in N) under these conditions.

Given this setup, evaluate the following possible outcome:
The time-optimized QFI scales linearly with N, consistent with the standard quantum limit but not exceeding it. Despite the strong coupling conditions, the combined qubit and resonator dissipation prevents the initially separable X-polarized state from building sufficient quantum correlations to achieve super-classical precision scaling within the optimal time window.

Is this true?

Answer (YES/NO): YES